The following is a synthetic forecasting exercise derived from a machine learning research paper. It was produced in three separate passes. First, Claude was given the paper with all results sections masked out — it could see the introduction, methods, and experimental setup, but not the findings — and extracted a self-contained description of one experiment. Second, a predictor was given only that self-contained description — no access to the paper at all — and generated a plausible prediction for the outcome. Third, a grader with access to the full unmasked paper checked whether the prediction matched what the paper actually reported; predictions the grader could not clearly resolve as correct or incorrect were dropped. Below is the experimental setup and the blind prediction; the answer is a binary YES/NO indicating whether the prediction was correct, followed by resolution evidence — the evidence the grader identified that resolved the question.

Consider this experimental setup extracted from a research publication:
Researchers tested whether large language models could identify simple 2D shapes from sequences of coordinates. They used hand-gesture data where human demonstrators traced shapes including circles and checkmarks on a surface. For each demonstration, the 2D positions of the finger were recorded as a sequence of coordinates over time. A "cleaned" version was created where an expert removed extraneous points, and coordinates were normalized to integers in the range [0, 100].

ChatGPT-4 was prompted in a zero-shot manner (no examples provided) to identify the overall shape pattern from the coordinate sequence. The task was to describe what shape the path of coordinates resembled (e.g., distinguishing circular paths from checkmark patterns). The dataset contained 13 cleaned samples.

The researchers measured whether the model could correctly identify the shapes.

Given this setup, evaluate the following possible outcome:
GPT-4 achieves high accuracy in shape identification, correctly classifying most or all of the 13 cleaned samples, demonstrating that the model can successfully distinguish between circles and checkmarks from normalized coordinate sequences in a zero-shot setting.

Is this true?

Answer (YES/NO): NO